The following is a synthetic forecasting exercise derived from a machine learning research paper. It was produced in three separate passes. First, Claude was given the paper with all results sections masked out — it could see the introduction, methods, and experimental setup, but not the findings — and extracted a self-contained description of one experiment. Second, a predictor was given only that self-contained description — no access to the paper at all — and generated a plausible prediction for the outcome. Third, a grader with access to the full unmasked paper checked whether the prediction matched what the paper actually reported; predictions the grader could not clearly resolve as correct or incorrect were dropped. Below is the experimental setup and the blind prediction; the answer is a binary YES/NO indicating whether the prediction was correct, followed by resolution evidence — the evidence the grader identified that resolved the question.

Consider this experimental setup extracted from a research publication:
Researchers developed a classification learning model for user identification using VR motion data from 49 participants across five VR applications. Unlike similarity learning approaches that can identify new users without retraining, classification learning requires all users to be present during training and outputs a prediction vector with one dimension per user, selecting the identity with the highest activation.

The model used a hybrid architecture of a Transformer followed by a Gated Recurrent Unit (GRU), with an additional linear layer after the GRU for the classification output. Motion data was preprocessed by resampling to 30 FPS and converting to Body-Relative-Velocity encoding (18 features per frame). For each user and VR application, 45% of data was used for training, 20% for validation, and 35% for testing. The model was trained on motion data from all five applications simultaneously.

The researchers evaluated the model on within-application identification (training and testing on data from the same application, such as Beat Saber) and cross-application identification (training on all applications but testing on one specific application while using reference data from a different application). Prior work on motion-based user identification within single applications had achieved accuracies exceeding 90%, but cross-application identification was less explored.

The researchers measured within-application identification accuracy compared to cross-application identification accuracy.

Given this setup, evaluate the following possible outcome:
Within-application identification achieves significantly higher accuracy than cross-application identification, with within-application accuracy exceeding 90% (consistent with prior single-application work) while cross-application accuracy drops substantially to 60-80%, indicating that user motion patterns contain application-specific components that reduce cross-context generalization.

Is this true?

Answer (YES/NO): NO